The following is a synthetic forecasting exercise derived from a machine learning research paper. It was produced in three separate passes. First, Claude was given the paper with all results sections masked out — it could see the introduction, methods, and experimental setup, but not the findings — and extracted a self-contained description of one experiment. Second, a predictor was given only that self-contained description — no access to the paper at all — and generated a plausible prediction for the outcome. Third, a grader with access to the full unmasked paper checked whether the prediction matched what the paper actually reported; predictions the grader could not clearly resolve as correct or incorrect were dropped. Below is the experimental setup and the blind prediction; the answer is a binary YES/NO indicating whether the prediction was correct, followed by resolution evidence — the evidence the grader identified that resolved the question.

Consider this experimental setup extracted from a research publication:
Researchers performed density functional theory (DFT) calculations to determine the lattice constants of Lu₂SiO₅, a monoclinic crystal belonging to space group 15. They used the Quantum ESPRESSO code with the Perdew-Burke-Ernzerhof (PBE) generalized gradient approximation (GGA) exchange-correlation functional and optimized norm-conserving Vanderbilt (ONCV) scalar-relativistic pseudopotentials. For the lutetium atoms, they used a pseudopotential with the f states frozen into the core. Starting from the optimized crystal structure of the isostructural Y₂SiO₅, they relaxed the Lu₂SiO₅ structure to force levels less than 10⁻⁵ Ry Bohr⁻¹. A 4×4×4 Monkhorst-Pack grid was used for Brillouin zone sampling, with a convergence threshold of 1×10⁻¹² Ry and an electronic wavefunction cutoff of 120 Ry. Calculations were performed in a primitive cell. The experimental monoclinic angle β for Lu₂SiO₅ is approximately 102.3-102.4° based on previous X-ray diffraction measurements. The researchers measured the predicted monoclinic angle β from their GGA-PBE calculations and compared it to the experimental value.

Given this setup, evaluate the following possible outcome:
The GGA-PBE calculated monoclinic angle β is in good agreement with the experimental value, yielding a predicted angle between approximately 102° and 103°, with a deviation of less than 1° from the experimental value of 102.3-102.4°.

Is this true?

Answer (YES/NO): NO